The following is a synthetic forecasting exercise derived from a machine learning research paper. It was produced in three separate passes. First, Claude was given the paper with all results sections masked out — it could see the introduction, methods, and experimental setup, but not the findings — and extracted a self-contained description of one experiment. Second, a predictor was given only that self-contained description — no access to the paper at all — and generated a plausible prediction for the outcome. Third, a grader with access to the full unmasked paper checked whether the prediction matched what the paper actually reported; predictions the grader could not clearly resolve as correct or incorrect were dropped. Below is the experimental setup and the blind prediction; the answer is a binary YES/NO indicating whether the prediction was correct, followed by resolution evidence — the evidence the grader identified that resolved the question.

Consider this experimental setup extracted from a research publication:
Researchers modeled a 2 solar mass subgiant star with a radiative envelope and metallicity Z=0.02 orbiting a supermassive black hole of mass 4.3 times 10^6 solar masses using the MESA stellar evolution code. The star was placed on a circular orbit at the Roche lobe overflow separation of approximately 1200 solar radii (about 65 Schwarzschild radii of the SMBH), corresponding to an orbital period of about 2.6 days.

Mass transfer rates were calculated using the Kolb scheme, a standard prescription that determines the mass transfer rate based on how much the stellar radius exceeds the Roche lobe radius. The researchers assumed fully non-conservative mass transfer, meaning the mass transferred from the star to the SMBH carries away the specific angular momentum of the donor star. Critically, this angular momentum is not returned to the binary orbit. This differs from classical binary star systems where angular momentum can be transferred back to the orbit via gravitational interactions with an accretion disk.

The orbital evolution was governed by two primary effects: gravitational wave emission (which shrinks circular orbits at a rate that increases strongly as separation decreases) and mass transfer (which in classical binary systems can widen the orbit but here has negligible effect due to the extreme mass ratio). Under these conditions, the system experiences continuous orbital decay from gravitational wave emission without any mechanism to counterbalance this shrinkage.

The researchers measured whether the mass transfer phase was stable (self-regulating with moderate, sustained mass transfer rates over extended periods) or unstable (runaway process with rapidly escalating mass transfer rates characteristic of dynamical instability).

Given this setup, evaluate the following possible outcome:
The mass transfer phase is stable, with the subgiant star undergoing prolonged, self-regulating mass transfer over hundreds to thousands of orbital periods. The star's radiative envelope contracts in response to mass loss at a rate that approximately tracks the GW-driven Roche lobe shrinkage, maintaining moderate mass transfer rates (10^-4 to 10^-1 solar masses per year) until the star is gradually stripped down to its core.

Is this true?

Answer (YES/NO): NO